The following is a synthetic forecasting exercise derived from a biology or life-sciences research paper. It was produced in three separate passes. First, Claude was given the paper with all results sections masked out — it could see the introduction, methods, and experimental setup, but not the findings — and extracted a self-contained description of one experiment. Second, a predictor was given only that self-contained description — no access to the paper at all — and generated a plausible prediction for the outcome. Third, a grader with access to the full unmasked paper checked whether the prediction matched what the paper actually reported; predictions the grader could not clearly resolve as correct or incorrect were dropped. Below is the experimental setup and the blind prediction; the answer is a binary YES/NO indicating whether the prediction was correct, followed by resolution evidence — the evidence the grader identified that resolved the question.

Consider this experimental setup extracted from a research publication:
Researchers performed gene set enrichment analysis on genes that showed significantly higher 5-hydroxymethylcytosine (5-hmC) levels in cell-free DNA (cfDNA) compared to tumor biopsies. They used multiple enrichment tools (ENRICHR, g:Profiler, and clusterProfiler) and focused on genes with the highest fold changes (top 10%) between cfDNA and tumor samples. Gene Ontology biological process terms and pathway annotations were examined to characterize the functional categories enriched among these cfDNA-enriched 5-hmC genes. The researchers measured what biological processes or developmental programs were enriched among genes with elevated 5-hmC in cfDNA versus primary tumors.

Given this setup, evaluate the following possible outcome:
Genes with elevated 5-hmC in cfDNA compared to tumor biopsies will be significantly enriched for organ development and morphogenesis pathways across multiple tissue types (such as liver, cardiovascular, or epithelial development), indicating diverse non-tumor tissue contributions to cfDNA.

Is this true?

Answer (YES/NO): NO